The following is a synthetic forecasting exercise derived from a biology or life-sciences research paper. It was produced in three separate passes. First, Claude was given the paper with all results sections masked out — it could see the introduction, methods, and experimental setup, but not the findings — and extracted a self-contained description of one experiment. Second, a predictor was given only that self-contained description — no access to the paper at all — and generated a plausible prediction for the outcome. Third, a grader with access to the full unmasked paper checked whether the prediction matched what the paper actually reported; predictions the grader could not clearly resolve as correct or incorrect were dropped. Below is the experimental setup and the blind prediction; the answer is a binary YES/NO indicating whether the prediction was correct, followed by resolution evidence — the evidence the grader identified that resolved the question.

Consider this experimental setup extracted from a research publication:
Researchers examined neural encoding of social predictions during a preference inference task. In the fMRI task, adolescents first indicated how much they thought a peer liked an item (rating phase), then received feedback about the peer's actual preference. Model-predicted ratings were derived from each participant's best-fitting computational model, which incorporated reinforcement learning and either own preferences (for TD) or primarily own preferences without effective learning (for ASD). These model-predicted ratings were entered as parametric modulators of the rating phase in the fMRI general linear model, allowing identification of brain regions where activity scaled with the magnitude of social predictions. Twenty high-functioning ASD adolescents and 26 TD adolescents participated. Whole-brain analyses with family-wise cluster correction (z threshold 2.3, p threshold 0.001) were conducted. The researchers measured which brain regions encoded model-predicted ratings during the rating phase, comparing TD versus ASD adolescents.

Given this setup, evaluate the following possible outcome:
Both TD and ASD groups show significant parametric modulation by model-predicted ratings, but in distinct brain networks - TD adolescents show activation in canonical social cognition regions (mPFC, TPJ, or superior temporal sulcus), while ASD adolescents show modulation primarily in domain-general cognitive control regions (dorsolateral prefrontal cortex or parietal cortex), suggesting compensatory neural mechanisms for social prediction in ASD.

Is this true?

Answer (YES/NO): NO